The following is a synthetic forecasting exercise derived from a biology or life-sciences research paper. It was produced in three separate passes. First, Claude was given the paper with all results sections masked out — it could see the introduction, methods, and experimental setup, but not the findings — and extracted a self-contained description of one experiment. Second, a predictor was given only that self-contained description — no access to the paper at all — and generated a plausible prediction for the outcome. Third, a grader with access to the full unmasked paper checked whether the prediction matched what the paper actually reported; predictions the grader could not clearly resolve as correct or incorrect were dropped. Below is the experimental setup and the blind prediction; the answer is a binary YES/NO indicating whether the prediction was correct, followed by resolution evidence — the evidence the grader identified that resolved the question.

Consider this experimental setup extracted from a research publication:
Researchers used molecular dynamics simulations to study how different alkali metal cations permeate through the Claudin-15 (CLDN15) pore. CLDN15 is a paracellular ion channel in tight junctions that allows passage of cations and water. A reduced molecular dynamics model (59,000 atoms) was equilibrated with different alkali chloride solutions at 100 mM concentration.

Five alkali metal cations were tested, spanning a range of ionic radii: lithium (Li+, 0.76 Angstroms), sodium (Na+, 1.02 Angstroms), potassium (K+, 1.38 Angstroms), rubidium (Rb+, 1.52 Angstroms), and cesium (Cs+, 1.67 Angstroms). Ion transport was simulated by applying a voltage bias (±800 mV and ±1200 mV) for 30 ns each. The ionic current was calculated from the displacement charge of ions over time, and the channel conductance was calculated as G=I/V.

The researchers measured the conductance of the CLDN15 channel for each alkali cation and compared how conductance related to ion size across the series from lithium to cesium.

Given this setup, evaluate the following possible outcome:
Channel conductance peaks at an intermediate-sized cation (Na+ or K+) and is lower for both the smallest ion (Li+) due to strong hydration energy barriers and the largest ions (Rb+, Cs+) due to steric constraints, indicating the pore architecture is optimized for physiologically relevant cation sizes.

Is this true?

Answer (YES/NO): NO